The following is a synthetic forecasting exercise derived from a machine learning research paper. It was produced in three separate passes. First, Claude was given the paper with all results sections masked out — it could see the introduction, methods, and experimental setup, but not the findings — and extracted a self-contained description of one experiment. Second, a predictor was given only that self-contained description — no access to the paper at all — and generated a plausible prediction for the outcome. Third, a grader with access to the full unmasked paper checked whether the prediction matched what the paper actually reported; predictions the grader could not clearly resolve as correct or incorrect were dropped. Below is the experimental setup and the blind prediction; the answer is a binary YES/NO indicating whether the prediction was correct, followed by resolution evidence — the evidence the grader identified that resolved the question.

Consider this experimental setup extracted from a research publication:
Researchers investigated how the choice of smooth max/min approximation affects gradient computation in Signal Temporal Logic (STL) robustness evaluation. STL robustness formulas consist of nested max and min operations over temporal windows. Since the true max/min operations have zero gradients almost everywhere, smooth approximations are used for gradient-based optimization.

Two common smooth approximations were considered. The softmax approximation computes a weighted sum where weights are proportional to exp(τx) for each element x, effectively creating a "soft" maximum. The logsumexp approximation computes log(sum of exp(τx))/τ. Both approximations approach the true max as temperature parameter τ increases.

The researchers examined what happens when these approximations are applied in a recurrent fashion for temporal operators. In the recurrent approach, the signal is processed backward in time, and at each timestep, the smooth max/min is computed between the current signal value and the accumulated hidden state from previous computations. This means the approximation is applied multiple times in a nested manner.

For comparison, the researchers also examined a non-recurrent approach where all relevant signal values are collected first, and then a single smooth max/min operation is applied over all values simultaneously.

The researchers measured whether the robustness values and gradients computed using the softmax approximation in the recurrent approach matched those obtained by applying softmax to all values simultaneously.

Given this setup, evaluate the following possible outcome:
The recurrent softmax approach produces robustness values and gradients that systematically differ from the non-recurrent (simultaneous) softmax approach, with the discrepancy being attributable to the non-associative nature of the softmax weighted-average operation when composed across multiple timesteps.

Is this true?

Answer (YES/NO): YES